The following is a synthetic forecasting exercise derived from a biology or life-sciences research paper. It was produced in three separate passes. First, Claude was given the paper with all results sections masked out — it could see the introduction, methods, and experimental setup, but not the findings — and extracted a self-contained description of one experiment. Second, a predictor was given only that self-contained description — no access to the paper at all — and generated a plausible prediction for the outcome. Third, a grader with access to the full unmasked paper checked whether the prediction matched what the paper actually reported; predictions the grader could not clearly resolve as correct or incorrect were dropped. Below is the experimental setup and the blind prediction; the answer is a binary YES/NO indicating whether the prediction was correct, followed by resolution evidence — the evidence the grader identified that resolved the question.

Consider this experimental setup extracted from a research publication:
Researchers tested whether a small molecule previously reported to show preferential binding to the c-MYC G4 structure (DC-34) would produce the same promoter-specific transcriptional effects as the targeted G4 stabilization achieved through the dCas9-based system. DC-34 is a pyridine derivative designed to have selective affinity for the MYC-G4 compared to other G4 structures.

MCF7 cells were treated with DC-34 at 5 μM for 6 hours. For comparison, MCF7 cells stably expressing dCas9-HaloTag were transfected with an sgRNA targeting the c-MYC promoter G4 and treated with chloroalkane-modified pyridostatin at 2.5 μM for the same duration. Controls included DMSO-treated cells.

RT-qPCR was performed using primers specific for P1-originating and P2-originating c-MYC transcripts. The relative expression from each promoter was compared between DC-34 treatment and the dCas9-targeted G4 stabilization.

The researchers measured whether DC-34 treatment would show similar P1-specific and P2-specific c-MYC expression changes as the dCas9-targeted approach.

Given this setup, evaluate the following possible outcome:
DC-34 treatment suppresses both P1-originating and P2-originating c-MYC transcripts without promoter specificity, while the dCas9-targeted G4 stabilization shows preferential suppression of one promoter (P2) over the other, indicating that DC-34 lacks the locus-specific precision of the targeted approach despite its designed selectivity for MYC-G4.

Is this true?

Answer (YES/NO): NO